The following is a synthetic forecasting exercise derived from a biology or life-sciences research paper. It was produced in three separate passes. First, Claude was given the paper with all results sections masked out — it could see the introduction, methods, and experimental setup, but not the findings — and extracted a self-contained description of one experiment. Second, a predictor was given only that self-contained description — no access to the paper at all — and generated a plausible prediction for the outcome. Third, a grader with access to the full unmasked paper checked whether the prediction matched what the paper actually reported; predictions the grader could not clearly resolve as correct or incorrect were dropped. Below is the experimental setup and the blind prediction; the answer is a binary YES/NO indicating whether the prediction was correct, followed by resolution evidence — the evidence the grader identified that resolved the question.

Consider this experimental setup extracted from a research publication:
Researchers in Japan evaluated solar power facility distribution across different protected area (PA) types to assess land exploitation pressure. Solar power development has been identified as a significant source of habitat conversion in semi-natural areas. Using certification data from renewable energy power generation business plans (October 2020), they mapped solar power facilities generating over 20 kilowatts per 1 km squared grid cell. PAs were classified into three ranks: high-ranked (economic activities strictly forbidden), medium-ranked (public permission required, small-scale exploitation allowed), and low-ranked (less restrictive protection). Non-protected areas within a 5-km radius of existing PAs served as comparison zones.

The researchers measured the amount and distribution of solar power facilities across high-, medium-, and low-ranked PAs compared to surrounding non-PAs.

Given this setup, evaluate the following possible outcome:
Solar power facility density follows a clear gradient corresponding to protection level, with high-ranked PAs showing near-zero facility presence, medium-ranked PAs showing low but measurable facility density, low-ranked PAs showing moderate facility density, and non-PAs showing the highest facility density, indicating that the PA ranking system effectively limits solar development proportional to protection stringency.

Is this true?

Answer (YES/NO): NO